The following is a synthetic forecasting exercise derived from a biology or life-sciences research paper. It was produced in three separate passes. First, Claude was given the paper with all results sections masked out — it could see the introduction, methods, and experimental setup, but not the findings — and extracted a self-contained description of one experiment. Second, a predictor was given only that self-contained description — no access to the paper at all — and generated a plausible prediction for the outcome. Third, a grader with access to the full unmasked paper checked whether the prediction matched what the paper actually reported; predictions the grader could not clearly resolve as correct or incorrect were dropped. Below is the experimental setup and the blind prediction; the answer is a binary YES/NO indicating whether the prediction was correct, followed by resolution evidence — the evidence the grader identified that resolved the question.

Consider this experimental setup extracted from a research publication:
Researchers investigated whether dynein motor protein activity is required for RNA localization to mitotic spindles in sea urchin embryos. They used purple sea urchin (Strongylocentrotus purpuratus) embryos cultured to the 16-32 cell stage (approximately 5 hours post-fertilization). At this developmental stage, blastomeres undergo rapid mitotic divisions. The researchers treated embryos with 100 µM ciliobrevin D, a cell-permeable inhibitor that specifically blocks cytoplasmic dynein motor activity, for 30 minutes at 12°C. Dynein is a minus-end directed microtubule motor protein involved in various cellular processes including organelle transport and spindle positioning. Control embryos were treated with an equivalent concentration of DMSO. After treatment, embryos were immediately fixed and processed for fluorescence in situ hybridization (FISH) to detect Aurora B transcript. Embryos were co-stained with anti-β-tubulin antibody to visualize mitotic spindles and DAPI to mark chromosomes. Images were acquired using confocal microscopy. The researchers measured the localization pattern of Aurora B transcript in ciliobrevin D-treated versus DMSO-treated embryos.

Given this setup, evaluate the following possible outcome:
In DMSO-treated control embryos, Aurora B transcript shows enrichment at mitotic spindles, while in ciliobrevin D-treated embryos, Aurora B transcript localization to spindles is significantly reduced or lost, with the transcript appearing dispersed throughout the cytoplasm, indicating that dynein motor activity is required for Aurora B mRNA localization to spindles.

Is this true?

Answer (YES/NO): NO